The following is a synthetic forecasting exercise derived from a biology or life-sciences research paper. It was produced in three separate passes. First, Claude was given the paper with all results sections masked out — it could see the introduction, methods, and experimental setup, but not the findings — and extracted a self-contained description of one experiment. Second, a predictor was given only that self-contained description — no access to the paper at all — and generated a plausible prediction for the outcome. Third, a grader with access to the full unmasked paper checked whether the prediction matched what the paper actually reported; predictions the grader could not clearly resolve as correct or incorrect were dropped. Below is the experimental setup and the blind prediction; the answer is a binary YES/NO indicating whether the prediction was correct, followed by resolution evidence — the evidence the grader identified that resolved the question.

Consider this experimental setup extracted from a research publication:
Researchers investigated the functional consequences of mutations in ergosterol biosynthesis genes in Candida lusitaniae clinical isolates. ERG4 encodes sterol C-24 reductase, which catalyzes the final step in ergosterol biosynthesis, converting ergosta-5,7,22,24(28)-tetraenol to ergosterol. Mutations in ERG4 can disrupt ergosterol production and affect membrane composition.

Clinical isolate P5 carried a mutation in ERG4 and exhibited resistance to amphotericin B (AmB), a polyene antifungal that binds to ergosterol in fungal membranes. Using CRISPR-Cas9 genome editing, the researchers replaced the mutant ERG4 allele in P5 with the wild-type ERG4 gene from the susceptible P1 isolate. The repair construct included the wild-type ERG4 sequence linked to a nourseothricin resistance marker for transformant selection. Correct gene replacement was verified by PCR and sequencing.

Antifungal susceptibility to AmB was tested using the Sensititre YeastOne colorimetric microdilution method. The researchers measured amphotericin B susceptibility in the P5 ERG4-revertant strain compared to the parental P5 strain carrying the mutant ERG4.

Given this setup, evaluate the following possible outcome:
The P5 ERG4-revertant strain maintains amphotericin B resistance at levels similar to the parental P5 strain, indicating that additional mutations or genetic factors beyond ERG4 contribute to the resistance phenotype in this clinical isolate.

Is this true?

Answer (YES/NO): YES